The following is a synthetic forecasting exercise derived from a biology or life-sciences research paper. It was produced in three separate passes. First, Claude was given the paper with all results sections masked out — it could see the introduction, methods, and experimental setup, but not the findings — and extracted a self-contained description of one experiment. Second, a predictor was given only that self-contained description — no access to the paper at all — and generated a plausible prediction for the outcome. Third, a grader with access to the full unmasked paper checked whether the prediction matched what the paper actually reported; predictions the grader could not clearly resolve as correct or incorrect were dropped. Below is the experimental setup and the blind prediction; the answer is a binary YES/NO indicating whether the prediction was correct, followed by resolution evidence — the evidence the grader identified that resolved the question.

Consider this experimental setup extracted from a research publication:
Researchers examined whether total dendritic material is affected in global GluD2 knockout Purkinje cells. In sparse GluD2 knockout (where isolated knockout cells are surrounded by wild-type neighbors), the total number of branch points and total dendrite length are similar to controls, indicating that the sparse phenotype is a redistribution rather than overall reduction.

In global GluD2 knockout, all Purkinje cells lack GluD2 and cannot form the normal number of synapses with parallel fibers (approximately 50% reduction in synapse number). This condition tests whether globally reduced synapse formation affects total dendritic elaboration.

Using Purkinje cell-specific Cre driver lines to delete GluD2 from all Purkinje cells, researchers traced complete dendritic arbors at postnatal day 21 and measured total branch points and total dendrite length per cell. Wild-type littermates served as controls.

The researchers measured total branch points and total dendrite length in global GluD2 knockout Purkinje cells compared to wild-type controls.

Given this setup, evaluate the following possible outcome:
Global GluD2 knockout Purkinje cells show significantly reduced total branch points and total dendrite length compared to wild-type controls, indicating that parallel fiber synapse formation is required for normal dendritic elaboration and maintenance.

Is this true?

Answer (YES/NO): NO